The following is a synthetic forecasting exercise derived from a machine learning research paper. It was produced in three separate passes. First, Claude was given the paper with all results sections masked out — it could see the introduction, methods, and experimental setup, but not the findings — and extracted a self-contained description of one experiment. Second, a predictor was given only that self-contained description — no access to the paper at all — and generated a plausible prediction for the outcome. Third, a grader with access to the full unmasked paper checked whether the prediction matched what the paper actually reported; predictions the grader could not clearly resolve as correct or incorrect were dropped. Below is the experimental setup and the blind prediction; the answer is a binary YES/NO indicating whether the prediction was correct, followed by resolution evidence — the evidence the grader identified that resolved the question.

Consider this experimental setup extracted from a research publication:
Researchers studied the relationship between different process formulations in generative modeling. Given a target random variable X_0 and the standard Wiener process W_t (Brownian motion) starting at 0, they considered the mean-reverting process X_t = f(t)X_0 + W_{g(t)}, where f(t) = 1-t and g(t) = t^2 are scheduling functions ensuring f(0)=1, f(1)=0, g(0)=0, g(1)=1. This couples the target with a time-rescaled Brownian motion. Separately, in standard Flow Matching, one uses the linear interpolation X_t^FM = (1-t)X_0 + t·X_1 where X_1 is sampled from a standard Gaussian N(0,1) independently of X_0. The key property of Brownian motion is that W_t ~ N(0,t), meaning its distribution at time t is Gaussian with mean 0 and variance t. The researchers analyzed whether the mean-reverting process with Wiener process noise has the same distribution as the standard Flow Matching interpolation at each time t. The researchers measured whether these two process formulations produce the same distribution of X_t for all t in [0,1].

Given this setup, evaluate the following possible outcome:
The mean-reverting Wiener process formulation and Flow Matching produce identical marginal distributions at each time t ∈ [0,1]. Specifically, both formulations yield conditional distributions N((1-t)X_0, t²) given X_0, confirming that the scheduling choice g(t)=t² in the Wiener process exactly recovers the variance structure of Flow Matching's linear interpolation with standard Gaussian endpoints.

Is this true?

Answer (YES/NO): YES